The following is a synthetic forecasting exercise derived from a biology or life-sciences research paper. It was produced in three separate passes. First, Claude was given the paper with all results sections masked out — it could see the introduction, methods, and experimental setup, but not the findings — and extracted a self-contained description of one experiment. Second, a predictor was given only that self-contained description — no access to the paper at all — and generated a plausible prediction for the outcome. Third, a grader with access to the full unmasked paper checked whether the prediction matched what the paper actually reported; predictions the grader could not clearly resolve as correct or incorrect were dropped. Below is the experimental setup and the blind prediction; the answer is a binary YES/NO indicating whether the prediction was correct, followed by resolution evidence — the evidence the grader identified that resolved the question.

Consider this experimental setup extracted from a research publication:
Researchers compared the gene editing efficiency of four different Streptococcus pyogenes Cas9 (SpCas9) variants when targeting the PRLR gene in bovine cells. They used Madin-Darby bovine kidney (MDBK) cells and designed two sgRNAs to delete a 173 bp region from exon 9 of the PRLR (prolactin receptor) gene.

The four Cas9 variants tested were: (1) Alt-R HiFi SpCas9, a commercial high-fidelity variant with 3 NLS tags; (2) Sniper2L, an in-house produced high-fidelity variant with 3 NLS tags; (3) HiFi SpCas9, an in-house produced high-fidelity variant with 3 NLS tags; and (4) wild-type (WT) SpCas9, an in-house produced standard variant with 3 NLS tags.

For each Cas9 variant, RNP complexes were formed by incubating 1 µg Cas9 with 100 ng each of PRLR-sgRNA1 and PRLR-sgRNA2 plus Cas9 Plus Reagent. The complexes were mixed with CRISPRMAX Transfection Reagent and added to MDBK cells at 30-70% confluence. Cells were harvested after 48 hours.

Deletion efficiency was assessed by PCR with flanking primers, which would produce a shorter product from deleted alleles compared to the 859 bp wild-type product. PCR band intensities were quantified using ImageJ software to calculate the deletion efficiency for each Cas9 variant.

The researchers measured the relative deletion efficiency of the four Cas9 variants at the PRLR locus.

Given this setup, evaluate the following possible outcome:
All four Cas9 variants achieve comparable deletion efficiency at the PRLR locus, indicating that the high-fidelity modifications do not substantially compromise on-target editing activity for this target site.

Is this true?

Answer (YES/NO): NO